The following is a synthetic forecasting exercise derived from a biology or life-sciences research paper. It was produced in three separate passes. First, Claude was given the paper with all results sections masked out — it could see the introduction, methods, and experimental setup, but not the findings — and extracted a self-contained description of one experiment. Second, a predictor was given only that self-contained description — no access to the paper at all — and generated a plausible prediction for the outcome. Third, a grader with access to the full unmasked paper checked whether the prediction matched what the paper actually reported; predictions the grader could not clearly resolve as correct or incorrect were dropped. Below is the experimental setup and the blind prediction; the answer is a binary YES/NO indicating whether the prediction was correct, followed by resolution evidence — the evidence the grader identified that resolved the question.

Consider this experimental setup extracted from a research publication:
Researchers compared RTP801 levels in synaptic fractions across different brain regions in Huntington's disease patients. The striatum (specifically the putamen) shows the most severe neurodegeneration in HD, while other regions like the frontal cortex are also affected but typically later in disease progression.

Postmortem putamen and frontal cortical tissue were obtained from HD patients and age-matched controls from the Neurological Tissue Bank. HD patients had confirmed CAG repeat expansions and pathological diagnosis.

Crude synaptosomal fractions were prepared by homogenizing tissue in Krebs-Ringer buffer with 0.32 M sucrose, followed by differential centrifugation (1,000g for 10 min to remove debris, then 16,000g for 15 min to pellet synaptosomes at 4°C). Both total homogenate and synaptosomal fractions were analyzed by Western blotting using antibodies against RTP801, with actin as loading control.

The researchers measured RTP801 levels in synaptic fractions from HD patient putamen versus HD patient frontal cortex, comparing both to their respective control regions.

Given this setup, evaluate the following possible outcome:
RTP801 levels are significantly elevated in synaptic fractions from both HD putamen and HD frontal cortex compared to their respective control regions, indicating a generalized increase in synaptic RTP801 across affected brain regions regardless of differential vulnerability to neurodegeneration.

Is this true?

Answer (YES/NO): NO